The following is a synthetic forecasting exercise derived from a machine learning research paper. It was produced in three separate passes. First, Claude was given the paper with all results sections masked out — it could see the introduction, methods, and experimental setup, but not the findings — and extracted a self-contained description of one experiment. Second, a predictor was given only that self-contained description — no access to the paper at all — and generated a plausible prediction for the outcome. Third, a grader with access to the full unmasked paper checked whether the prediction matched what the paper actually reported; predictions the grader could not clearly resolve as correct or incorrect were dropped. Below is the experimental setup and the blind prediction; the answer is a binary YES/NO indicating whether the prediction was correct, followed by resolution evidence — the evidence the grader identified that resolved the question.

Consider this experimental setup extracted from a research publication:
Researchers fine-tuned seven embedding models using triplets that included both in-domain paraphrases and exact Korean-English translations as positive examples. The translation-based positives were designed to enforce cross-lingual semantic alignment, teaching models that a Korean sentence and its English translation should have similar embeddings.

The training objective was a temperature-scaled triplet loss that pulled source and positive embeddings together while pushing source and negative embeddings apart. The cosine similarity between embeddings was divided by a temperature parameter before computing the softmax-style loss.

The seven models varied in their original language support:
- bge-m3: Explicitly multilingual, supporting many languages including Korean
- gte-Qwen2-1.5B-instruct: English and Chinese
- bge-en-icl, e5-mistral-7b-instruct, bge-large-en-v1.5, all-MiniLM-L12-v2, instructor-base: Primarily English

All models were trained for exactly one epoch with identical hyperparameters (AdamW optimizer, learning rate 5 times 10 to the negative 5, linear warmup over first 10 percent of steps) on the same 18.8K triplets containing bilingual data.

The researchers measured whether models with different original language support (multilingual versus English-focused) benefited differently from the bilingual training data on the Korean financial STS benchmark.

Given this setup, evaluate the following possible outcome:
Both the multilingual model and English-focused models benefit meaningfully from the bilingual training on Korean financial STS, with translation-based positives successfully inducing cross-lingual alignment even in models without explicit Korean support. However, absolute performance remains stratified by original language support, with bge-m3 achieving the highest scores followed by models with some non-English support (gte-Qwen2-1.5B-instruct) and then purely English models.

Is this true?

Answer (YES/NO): NO